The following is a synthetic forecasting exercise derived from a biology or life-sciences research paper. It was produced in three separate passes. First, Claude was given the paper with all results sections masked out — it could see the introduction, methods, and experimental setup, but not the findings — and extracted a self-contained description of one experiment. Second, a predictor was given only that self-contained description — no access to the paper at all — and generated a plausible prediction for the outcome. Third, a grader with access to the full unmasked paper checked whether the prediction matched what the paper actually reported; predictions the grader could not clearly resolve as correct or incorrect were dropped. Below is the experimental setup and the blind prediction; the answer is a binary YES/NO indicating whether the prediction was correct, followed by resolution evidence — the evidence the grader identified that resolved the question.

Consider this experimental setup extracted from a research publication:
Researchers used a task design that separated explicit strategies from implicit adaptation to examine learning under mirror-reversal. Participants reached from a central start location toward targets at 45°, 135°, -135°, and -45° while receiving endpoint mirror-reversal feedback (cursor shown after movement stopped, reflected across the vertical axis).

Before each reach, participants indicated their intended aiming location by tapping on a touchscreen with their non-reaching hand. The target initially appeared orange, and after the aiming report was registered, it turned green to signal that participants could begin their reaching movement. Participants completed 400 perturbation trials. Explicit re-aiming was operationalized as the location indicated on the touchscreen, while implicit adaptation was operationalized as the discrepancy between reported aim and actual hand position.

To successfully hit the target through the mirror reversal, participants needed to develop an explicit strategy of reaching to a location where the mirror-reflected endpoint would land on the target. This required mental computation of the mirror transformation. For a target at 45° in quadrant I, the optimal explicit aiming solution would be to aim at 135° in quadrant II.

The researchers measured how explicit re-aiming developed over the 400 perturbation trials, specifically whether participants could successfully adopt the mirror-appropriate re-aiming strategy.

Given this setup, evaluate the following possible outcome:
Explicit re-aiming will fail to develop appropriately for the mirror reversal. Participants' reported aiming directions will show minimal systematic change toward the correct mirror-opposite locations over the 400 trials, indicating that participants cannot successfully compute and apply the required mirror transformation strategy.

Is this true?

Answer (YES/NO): NO